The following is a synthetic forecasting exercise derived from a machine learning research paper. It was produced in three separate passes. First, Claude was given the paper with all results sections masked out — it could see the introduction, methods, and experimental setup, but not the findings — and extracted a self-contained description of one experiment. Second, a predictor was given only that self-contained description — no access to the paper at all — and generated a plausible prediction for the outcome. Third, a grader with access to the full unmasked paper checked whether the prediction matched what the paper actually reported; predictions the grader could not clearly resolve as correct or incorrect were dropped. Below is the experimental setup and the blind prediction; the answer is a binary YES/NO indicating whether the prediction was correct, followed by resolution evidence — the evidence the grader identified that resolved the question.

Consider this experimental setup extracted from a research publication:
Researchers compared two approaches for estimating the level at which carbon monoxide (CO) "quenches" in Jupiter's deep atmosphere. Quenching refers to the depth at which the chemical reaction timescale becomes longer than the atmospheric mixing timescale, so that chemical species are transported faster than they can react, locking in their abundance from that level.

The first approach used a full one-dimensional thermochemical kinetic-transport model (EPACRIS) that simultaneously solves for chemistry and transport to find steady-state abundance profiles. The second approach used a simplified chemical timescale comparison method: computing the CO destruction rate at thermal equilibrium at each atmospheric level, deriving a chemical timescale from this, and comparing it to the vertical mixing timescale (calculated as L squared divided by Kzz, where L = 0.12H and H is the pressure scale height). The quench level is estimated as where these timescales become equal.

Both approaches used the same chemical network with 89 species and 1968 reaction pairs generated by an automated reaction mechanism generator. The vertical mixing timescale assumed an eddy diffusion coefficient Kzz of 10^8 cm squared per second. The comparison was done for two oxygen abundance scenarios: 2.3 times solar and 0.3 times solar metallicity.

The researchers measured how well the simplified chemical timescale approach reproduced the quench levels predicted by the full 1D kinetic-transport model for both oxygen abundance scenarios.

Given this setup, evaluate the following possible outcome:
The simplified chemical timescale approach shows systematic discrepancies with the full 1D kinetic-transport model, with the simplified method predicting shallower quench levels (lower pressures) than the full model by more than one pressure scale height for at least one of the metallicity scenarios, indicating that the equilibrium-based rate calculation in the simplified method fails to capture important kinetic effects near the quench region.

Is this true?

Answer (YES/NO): NO